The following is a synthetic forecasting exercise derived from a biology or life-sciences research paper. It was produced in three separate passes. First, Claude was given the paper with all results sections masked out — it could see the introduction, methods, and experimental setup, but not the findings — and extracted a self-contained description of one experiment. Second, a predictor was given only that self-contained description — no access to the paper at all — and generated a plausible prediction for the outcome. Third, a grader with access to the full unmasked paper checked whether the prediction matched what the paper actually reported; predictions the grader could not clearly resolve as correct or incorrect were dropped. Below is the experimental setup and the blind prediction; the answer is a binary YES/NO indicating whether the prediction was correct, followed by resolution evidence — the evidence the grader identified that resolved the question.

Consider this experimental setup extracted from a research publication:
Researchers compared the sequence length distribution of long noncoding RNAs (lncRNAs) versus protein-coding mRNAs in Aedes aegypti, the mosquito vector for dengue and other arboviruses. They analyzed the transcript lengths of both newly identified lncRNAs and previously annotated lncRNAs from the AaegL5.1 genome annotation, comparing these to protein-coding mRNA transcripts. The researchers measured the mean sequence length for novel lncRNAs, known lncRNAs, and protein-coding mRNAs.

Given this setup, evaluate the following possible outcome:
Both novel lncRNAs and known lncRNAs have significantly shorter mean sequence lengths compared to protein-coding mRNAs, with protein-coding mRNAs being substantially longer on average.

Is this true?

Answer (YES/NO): YES